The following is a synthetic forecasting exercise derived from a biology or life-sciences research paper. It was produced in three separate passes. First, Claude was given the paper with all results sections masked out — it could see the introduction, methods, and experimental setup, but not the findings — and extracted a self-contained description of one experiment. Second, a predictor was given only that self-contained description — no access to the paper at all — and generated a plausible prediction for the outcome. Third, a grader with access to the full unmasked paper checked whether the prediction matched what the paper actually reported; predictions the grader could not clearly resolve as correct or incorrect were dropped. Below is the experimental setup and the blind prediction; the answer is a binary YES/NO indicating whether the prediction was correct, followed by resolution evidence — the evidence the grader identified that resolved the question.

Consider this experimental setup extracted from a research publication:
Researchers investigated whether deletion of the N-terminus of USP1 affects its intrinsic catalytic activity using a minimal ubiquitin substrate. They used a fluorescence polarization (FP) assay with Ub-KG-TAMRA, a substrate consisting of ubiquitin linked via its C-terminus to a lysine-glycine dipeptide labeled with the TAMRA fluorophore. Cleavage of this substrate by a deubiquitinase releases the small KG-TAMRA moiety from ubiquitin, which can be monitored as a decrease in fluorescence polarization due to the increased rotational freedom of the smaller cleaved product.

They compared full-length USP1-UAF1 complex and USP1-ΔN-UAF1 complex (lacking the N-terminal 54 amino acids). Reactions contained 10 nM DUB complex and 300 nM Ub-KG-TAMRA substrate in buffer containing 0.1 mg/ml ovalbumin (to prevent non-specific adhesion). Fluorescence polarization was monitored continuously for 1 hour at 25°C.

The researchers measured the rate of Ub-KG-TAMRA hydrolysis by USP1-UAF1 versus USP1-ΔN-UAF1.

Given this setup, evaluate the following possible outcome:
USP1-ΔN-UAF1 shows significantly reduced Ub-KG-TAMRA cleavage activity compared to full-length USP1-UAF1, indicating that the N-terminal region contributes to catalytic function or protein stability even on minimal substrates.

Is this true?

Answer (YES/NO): NO